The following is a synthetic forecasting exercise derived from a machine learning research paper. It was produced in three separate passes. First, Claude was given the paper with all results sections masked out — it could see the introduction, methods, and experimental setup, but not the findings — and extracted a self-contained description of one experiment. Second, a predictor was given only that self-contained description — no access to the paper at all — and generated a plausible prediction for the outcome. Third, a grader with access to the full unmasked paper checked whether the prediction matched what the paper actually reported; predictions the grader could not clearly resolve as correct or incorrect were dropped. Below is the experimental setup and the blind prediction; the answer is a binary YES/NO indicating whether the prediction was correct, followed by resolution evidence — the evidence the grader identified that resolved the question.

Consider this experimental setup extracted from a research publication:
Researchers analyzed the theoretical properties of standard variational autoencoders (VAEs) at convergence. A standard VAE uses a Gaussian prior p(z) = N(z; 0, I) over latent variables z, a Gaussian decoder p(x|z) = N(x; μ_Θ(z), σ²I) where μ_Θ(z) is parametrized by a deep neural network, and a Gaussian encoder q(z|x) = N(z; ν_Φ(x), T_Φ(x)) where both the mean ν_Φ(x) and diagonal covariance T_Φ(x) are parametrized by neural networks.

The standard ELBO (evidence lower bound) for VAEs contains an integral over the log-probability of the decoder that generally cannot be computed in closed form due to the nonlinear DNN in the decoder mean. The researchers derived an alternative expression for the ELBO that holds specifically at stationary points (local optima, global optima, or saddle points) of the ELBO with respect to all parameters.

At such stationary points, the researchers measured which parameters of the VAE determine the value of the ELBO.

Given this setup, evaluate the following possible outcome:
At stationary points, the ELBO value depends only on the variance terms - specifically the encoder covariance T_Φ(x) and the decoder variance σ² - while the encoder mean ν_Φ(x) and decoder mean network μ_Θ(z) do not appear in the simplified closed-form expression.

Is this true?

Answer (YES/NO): YES